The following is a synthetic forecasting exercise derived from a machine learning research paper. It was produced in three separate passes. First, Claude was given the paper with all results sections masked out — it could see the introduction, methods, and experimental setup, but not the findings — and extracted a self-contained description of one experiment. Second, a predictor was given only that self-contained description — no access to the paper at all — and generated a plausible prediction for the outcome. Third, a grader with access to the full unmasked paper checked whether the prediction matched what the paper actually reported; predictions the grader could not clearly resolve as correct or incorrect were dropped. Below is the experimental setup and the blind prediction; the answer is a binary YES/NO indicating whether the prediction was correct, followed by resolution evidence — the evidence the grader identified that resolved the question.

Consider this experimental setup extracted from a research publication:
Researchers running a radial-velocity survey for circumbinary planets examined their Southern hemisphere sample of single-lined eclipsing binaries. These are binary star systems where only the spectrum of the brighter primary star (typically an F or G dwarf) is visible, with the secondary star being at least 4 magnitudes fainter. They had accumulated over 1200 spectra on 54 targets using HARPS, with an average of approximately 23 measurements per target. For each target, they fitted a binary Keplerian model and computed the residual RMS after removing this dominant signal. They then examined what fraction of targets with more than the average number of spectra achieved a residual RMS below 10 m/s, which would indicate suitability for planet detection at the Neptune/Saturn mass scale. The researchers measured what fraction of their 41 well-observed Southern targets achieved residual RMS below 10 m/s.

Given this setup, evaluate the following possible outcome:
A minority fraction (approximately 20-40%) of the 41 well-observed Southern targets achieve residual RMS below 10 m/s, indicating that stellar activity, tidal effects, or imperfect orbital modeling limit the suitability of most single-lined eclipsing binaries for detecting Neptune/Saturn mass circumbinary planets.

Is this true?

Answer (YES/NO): NO